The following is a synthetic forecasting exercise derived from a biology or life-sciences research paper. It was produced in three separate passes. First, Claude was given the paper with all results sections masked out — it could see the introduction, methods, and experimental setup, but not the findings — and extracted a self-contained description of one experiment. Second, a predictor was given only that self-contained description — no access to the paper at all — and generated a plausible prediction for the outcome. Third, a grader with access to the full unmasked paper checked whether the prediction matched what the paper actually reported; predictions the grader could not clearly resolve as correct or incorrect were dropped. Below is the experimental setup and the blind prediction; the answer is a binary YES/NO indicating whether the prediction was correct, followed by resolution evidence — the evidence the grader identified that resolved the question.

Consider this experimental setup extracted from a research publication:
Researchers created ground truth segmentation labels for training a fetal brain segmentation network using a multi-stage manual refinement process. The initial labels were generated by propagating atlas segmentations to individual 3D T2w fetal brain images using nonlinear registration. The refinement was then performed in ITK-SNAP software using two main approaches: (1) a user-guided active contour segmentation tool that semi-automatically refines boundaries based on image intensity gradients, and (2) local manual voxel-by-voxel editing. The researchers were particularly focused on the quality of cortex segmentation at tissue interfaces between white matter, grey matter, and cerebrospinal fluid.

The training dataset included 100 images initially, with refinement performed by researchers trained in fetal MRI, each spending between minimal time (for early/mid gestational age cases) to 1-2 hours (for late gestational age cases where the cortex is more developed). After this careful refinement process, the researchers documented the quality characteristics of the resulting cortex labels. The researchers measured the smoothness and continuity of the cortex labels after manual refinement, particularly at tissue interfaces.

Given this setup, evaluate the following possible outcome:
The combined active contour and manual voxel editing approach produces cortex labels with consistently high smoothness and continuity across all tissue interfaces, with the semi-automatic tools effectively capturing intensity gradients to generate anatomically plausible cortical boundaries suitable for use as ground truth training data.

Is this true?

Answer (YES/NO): NO